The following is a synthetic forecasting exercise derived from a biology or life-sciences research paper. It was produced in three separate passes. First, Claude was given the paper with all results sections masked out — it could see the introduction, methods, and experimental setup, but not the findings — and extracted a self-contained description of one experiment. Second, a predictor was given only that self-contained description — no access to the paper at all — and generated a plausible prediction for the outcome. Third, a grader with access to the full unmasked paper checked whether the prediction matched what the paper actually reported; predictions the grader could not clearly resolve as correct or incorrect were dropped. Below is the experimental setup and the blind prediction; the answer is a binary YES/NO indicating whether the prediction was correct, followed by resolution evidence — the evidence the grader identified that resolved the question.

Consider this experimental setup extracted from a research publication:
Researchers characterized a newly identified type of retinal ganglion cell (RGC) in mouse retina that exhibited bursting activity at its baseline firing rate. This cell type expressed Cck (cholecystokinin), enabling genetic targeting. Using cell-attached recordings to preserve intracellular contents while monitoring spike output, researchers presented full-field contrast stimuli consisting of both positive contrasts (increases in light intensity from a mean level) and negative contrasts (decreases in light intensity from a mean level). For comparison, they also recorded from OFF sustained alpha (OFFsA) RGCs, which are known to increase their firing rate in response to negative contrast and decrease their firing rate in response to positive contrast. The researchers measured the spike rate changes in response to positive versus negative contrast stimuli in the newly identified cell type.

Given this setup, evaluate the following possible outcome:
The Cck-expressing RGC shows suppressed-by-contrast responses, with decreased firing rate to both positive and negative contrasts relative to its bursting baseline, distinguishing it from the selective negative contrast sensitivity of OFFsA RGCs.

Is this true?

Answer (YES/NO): YES